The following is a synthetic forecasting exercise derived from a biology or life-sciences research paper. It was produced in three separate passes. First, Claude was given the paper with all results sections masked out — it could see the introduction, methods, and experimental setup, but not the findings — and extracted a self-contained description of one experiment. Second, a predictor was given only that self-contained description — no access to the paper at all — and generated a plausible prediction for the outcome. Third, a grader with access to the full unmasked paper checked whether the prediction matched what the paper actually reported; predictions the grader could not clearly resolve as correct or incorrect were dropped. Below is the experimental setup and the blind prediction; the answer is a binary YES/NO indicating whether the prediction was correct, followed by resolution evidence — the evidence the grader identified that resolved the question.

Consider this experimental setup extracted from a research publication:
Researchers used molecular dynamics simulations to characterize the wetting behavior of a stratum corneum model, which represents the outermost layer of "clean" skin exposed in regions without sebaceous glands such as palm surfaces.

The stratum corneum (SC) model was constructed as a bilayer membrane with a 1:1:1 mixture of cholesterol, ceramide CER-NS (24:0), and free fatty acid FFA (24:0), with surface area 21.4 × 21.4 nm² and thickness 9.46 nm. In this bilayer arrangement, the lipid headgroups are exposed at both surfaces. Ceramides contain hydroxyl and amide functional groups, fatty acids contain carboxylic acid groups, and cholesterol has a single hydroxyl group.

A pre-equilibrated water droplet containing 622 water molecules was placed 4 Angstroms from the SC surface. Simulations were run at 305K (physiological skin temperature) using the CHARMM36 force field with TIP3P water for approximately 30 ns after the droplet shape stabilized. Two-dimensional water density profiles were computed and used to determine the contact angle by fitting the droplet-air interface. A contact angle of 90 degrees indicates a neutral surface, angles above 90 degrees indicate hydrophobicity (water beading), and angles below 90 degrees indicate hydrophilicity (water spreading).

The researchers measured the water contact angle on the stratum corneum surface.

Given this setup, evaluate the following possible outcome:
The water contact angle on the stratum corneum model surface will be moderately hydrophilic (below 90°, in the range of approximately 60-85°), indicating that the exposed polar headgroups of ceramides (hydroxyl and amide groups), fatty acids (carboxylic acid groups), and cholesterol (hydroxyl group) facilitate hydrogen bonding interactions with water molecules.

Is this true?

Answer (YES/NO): NO